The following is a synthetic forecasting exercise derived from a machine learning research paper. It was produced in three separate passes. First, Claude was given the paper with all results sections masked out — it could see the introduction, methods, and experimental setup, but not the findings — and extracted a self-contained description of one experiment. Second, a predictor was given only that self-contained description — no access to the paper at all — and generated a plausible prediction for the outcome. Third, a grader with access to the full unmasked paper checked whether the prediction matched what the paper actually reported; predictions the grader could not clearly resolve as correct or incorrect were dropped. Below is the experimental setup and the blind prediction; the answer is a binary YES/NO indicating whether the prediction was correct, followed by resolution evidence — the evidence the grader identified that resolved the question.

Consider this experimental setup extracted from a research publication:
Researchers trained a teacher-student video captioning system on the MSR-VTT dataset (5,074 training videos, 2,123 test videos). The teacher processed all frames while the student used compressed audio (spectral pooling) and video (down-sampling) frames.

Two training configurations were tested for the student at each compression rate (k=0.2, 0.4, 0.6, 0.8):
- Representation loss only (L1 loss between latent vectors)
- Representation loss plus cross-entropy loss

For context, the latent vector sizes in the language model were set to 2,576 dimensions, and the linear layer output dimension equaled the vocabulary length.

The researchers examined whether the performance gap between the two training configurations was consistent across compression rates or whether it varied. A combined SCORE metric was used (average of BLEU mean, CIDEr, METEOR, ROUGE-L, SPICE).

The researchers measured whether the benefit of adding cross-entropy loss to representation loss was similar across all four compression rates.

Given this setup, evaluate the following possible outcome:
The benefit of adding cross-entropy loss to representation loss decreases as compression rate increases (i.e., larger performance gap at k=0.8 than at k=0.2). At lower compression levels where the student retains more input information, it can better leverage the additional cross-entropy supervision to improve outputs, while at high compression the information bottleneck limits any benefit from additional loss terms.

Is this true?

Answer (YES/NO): NO